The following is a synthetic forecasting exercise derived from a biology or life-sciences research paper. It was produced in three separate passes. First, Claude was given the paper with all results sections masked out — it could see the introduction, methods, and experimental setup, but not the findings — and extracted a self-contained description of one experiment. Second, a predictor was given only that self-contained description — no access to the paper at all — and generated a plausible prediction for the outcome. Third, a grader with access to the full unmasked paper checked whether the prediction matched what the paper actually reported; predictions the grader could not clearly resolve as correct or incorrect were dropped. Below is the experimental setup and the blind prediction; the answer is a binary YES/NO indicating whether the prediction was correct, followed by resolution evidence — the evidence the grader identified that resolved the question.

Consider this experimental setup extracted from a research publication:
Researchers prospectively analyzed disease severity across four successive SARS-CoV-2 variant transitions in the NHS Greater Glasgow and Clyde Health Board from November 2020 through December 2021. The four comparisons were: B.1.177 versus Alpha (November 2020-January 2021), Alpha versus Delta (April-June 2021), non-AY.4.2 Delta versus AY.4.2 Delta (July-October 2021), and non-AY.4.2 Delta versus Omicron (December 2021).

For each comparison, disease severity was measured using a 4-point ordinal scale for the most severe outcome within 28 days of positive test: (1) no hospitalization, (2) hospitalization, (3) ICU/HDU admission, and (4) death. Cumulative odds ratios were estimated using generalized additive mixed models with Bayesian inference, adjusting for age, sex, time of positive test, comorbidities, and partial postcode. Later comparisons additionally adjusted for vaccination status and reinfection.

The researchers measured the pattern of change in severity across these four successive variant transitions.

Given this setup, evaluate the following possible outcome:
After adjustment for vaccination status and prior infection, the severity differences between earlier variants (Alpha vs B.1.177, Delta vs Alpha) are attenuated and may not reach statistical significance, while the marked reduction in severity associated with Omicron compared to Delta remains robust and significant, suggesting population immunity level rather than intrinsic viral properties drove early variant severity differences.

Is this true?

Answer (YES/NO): NO